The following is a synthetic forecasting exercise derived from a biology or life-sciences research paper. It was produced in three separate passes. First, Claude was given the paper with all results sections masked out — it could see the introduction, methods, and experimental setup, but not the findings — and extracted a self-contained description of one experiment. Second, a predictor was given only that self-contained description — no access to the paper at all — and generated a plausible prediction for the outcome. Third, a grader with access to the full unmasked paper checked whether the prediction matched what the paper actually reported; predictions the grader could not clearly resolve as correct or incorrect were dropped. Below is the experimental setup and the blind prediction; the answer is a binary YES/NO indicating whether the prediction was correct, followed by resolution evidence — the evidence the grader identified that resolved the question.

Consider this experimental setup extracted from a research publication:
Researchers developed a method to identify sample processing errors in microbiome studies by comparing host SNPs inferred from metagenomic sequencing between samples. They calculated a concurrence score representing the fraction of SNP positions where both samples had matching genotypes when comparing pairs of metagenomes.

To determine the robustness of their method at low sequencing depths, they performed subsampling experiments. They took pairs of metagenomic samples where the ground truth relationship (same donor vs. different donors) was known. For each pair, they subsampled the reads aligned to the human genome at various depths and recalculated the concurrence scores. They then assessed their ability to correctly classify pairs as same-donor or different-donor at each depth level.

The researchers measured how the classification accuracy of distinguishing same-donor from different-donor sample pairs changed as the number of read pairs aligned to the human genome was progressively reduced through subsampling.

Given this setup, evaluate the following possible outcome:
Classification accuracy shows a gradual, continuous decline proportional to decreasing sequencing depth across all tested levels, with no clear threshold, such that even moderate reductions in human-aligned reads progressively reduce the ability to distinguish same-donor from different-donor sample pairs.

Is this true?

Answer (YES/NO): NO